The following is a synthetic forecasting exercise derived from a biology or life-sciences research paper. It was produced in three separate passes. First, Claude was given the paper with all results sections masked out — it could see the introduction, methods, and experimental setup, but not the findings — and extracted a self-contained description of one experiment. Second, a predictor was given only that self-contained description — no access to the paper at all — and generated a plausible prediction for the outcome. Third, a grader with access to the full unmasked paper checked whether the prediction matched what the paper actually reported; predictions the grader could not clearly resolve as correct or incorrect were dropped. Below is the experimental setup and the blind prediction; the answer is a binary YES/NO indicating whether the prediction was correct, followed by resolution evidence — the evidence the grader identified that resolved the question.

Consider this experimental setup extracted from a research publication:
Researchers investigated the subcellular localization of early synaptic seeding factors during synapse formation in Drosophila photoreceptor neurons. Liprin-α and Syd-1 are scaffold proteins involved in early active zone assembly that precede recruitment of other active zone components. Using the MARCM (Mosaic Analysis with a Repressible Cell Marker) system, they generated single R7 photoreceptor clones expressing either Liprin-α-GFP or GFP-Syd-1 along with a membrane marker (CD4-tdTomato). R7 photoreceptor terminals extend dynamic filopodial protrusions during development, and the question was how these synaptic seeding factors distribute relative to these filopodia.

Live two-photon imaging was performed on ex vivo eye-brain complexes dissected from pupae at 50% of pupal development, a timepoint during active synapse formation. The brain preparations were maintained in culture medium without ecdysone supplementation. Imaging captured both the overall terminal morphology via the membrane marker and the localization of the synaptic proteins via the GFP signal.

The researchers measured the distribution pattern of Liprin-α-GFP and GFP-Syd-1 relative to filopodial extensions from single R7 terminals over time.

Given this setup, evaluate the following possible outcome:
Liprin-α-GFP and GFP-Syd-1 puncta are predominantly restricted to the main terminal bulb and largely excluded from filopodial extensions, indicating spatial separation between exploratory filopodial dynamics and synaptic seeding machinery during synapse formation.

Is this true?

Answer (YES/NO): NO